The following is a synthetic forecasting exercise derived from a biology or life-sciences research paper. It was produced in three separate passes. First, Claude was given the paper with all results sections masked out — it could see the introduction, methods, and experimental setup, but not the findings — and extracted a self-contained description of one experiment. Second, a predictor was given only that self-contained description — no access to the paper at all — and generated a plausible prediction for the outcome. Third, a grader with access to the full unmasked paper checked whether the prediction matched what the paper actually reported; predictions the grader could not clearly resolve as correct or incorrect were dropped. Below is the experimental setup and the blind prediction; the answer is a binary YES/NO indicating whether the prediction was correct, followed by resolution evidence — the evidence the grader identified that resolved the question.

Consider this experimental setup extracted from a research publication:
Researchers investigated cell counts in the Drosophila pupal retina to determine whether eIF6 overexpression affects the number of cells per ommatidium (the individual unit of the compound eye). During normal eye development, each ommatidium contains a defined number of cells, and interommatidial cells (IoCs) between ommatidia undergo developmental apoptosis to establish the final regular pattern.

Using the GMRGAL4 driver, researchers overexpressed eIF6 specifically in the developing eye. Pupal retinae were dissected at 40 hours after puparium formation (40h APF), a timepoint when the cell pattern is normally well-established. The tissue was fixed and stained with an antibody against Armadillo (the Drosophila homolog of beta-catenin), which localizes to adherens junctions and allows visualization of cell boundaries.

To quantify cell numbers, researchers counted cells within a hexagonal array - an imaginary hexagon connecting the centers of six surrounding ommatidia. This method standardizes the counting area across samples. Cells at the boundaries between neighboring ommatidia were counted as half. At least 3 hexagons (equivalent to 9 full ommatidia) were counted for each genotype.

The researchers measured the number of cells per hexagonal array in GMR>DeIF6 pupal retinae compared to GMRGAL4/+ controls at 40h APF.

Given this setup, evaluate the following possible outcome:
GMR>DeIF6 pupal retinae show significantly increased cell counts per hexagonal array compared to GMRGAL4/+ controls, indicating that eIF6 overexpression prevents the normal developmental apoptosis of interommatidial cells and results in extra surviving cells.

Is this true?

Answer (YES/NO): YES